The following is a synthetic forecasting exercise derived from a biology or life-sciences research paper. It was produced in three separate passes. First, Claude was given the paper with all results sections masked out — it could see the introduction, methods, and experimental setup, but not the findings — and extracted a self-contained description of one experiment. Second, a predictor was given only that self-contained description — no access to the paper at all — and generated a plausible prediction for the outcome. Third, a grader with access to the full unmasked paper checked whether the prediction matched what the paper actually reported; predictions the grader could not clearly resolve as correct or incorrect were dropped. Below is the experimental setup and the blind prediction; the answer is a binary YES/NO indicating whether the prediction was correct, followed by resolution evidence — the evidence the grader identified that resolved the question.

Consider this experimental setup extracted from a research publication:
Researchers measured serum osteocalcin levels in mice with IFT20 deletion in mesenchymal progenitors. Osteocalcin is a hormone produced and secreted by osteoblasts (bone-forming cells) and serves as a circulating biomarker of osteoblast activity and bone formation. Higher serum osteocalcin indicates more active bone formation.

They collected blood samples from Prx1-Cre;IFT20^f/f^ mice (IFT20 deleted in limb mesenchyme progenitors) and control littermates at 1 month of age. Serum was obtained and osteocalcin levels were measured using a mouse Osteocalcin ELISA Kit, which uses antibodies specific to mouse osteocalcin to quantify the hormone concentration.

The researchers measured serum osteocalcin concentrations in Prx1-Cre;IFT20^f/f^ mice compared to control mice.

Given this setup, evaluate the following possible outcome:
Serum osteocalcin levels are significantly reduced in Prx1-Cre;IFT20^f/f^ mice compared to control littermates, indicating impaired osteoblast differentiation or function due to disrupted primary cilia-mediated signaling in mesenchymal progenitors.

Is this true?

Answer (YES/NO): YES